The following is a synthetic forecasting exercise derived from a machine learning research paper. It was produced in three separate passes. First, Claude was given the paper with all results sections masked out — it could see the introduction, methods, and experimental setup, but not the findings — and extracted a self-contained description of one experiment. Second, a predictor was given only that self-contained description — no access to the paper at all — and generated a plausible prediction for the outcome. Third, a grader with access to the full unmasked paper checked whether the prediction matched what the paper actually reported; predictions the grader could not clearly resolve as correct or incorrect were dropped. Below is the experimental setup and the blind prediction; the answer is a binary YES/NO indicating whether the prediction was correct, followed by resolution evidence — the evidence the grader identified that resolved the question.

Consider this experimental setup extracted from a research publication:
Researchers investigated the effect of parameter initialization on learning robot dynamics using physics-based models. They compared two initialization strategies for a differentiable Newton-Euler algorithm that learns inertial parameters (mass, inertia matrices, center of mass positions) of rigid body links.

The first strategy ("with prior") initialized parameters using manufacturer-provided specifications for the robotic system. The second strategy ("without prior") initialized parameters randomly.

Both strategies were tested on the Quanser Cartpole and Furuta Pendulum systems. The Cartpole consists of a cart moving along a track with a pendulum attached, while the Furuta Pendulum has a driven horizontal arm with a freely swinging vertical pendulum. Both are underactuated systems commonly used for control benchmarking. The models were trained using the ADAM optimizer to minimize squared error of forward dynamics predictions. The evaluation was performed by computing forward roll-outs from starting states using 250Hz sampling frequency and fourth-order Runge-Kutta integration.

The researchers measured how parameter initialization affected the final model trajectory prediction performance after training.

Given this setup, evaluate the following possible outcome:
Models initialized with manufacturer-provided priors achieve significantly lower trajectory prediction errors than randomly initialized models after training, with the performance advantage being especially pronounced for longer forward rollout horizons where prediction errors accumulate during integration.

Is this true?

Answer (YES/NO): NO